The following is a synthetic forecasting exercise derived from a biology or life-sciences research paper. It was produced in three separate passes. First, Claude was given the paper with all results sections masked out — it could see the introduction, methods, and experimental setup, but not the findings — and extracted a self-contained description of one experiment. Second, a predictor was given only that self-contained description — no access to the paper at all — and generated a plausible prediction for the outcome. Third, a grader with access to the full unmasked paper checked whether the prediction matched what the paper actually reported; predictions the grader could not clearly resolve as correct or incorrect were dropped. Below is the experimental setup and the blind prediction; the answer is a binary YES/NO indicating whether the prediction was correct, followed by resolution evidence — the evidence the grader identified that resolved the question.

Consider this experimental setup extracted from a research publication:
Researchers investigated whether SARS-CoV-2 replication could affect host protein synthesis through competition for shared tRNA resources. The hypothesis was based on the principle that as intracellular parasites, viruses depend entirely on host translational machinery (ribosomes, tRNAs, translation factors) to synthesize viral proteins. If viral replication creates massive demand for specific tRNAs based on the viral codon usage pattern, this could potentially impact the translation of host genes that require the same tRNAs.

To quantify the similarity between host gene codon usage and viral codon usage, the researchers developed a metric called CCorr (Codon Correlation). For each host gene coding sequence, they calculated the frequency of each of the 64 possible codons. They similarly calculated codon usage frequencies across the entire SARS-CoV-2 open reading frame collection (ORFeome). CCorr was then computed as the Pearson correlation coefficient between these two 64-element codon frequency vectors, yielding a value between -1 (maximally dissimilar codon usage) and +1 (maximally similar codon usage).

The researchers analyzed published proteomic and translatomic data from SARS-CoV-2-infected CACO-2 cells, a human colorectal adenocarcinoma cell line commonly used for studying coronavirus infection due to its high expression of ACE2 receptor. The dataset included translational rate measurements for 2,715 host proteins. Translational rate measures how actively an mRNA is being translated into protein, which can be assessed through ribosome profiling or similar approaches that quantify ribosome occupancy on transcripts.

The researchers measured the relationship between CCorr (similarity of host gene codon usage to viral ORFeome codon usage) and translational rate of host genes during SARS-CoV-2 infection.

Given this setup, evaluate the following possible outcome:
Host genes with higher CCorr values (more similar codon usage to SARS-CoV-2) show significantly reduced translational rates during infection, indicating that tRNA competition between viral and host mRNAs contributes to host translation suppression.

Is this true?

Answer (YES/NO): YES